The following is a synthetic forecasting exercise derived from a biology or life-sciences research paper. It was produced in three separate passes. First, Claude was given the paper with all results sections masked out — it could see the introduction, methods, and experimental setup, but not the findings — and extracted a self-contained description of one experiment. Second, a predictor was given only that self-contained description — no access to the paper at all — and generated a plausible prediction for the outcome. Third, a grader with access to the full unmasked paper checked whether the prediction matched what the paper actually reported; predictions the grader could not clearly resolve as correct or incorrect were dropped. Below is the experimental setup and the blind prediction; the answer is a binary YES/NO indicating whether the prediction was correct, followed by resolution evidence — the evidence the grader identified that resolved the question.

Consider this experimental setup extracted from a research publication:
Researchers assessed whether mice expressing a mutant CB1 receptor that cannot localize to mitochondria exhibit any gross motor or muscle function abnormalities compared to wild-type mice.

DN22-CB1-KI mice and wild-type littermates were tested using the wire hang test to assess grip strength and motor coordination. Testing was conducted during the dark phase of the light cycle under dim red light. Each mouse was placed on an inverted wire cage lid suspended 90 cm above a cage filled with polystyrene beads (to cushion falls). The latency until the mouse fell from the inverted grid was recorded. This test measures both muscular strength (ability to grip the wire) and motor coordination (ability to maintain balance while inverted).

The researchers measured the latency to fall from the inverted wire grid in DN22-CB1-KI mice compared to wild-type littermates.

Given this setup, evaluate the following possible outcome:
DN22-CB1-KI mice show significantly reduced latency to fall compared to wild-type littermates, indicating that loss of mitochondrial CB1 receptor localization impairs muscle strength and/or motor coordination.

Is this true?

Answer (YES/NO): NO